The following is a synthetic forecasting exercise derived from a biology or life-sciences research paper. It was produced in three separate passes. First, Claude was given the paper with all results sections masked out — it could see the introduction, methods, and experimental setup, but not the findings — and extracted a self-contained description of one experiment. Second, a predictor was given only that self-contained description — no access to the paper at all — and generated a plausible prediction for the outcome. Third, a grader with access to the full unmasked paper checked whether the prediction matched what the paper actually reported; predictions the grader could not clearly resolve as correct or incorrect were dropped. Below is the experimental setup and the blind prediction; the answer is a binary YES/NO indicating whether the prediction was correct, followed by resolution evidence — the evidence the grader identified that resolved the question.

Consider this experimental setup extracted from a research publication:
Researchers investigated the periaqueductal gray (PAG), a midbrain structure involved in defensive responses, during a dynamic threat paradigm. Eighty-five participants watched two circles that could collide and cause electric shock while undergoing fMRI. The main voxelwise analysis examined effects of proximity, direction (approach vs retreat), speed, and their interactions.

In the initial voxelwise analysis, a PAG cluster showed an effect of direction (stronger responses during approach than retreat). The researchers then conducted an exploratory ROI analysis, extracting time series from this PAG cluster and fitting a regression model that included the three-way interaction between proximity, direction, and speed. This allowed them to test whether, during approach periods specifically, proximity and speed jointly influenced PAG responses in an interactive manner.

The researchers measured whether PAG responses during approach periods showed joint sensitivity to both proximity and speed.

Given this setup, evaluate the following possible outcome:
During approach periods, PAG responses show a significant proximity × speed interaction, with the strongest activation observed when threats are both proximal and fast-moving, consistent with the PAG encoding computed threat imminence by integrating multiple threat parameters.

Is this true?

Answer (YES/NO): YES